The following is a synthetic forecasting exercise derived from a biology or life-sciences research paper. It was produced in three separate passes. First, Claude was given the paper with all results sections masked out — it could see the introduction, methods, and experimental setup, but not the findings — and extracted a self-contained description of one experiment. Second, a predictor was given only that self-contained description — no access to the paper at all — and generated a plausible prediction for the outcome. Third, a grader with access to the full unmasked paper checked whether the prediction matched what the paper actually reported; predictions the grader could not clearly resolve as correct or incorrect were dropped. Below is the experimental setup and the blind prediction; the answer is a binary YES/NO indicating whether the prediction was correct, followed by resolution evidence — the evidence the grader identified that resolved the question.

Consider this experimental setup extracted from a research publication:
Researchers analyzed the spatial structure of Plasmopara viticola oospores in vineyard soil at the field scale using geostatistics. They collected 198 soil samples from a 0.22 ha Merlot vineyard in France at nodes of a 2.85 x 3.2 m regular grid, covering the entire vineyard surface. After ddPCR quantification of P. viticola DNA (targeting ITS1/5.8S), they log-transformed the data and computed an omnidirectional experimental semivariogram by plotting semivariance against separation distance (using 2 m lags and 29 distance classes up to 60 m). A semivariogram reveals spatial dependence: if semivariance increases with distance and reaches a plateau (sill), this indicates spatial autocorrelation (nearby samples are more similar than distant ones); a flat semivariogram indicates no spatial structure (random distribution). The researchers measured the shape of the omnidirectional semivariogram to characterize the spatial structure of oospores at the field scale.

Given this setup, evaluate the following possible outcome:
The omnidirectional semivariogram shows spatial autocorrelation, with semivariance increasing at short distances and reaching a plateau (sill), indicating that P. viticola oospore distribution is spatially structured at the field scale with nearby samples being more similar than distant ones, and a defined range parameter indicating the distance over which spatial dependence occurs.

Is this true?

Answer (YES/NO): YES